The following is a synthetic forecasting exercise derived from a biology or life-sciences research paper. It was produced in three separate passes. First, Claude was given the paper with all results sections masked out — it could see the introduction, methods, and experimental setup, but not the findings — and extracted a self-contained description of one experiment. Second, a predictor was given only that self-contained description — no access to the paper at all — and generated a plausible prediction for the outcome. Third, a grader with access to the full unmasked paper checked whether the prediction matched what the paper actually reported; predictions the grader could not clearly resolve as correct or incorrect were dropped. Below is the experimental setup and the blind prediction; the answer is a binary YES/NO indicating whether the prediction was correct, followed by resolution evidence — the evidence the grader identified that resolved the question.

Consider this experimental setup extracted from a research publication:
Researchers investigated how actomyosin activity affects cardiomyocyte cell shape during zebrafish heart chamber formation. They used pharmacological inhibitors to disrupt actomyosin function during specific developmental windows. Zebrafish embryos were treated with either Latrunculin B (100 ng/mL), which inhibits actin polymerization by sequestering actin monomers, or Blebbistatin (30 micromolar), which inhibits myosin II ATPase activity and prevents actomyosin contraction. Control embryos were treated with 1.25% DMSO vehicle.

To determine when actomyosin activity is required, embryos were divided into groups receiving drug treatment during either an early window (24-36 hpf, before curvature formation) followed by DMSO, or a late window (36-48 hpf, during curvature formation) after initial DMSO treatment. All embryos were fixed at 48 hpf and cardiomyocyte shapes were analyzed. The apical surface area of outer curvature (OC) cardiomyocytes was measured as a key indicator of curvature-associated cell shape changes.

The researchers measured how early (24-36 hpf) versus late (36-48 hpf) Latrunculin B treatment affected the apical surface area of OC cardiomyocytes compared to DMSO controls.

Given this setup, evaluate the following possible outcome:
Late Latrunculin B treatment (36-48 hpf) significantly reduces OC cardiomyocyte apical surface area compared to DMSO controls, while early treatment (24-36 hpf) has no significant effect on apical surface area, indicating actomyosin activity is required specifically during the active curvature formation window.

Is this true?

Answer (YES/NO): NO